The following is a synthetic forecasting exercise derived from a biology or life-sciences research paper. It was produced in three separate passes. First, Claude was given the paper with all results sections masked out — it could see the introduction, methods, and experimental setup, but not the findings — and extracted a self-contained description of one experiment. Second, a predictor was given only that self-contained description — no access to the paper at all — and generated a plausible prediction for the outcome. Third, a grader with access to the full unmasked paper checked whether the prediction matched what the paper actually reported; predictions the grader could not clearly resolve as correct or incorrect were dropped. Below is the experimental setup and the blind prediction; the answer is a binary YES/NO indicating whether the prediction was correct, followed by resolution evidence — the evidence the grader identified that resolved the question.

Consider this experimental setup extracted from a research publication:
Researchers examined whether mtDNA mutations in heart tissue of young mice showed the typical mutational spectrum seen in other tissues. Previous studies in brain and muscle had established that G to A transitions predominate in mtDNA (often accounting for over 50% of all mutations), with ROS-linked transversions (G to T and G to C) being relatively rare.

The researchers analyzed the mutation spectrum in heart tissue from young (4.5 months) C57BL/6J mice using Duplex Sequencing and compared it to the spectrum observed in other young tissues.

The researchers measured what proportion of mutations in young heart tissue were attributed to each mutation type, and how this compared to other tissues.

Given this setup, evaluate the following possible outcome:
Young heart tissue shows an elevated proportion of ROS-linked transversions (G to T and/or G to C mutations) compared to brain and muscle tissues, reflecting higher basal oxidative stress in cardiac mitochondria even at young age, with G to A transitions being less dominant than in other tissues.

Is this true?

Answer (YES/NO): YES